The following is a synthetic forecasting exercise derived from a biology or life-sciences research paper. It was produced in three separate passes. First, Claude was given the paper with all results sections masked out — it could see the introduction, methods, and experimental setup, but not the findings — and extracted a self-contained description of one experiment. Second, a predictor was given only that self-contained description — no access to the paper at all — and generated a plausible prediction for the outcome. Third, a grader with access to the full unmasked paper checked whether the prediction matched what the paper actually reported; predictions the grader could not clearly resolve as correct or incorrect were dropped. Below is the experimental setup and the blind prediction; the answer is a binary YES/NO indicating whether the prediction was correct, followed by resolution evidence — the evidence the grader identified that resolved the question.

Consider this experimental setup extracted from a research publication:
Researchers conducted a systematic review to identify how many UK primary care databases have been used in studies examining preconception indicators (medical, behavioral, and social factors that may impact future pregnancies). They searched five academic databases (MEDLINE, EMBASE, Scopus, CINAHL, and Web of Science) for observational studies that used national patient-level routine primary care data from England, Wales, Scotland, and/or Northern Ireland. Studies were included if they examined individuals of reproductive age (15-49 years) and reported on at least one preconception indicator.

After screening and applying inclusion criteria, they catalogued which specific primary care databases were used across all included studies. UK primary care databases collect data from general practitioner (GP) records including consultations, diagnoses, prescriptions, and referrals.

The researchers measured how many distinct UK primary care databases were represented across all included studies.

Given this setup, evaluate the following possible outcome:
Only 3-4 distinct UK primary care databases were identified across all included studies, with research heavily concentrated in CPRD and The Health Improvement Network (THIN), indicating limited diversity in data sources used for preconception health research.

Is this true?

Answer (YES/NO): NO